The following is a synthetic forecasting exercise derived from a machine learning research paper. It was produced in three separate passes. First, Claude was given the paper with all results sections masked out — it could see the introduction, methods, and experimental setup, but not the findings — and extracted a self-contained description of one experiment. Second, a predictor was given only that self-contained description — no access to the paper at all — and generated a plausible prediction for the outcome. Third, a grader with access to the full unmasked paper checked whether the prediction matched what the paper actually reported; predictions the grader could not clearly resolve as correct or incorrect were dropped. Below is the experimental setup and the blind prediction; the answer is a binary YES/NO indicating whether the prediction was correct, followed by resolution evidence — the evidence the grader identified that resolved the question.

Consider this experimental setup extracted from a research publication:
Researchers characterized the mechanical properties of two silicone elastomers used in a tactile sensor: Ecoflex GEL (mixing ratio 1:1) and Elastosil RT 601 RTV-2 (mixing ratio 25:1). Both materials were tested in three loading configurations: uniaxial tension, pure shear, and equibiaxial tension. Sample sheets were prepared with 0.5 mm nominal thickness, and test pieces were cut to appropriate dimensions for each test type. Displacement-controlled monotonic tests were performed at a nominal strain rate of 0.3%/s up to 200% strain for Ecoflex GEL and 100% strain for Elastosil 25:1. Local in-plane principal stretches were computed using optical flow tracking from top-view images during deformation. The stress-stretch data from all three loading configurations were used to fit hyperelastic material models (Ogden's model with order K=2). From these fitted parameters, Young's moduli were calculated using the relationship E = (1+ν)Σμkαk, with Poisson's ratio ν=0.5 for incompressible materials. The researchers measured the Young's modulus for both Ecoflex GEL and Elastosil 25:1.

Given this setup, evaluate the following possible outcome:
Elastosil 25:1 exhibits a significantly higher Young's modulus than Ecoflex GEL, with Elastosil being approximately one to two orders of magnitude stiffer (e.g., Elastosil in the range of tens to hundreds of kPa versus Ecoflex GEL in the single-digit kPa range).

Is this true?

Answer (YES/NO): NO